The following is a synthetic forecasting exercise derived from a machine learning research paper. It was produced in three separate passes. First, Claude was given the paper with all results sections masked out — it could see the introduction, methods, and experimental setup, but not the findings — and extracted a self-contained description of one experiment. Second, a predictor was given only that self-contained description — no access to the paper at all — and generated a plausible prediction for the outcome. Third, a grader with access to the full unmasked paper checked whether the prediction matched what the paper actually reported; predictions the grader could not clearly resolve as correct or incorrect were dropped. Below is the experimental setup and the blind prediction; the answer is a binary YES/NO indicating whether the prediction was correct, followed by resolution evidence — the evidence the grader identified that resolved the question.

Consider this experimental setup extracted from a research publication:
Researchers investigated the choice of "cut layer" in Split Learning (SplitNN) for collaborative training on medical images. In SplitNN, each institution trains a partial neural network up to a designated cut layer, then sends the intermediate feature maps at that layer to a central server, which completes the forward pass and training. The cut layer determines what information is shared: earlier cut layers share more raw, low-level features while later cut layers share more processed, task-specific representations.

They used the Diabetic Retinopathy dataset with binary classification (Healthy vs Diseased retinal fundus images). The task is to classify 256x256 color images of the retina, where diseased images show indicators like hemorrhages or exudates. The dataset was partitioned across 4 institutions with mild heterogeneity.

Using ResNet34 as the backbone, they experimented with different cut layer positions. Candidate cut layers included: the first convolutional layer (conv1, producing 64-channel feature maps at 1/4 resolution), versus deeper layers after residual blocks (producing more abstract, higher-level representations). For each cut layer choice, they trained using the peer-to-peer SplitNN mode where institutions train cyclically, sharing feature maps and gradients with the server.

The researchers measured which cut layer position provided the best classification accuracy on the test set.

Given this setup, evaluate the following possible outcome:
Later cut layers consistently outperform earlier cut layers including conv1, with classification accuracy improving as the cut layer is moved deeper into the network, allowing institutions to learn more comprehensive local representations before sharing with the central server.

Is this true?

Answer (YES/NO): NO